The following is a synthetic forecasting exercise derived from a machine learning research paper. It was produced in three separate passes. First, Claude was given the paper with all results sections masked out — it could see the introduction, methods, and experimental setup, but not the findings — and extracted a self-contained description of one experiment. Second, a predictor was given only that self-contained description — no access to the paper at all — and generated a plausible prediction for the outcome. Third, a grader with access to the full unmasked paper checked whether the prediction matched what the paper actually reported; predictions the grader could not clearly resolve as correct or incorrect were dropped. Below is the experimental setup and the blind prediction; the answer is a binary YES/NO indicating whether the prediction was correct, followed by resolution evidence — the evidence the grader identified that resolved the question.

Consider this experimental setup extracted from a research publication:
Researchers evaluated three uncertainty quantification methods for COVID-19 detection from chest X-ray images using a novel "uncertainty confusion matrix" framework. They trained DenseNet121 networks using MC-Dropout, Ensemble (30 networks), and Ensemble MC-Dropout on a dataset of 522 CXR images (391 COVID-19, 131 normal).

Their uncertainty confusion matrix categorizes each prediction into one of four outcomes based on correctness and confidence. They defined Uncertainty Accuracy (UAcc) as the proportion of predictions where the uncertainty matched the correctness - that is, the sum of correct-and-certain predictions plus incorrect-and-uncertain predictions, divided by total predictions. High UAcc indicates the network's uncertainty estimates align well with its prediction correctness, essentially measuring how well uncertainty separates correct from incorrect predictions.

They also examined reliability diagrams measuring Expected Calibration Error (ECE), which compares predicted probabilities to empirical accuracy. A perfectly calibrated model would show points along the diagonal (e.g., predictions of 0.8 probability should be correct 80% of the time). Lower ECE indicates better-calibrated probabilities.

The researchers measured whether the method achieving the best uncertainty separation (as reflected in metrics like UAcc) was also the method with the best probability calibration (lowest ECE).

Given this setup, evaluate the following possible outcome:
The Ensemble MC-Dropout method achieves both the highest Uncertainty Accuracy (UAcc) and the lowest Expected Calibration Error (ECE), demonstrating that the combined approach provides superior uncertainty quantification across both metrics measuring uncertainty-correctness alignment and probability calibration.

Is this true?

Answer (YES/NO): NO